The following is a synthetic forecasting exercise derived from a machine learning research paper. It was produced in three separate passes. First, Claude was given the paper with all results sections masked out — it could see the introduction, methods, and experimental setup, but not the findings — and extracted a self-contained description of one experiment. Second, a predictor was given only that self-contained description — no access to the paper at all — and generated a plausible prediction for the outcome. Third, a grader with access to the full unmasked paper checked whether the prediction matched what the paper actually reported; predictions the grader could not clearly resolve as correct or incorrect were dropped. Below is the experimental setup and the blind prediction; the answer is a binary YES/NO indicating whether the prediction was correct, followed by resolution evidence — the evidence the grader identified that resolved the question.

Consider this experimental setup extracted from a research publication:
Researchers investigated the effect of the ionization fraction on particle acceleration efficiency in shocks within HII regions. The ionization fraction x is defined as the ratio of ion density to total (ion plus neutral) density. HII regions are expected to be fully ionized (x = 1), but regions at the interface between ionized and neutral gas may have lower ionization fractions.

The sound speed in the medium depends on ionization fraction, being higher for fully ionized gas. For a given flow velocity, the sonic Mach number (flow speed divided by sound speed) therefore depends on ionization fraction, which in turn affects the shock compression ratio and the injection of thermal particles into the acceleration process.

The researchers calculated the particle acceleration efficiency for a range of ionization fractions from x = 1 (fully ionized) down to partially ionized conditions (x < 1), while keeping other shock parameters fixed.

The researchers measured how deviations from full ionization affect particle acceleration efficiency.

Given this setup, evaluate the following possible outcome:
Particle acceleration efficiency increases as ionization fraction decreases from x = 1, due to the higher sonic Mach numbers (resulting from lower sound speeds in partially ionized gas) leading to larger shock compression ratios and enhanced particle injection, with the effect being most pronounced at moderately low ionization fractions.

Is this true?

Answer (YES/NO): NO